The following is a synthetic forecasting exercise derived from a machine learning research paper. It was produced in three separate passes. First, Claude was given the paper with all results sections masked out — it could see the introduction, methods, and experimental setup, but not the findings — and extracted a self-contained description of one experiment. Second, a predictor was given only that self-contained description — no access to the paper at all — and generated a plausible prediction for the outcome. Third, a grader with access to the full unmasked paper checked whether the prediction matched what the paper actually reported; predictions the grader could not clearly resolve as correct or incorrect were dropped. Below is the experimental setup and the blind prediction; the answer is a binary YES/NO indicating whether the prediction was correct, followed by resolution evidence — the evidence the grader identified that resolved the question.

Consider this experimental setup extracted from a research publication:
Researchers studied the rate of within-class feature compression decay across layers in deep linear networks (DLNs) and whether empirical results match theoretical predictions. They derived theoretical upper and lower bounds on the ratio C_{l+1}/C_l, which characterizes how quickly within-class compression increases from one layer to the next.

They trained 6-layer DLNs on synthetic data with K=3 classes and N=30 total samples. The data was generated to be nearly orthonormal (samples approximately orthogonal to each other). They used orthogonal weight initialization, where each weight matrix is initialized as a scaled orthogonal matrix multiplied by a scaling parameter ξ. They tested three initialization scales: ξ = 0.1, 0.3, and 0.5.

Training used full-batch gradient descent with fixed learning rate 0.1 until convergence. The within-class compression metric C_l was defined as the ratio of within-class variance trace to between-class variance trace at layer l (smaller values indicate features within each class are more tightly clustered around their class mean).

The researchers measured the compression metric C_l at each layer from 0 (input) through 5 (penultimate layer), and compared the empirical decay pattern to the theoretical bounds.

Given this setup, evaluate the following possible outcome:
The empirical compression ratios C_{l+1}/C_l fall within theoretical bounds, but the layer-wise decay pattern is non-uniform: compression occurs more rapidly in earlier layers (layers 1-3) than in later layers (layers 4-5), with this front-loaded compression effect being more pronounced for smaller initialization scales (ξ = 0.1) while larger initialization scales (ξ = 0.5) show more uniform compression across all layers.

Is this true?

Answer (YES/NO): NO